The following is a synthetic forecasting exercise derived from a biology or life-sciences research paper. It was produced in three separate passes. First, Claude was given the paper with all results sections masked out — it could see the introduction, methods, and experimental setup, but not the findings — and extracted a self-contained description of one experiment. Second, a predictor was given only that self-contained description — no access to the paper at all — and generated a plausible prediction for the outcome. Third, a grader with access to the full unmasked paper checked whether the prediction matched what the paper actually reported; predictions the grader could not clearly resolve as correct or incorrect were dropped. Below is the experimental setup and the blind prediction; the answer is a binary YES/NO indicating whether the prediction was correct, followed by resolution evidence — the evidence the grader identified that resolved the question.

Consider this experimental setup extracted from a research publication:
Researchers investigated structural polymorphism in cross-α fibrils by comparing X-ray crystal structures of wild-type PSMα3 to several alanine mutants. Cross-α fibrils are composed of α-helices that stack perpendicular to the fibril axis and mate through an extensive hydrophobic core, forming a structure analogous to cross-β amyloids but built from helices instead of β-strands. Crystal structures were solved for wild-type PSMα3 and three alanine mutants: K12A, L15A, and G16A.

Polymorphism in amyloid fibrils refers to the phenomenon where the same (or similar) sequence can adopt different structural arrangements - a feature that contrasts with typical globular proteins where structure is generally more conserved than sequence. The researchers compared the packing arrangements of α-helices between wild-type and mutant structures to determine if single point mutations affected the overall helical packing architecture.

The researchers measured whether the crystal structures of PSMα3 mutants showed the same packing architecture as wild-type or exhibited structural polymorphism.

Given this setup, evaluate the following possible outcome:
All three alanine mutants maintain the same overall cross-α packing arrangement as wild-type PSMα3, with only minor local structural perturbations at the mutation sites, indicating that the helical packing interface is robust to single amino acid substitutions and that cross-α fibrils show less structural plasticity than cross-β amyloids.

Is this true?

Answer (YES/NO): NO